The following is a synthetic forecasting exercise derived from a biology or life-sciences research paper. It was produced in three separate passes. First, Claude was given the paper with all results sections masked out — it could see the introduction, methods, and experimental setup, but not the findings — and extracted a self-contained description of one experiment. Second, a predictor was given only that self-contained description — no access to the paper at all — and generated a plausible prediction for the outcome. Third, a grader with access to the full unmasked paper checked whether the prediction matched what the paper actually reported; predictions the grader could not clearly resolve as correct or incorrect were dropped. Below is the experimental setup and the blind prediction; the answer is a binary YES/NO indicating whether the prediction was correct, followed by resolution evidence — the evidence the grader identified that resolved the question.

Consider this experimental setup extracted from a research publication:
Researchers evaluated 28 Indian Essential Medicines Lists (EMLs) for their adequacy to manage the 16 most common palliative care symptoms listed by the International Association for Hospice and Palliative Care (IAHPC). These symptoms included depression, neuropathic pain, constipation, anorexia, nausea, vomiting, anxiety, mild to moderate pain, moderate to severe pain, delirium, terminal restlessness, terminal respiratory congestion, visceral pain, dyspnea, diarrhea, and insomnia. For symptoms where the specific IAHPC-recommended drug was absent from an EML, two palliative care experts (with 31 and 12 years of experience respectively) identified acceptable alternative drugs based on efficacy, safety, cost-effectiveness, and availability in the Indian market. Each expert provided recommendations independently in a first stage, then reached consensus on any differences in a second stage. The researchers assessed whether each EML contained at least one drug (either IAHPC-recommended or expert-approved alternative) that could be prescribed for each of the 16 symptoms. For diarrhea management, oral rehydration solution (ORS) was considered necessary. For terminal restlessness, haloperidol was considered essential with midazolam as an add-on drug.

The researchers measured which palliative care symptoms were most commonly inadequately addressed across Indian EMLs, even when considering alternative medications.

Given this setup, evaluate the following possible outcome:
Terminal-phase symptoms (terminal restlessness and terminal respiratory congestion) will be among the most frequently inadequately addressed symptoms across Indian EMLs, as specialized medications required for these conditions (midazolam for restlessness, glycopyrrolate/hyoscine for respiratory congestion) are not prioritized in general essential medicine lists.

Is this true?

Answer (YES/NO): NO